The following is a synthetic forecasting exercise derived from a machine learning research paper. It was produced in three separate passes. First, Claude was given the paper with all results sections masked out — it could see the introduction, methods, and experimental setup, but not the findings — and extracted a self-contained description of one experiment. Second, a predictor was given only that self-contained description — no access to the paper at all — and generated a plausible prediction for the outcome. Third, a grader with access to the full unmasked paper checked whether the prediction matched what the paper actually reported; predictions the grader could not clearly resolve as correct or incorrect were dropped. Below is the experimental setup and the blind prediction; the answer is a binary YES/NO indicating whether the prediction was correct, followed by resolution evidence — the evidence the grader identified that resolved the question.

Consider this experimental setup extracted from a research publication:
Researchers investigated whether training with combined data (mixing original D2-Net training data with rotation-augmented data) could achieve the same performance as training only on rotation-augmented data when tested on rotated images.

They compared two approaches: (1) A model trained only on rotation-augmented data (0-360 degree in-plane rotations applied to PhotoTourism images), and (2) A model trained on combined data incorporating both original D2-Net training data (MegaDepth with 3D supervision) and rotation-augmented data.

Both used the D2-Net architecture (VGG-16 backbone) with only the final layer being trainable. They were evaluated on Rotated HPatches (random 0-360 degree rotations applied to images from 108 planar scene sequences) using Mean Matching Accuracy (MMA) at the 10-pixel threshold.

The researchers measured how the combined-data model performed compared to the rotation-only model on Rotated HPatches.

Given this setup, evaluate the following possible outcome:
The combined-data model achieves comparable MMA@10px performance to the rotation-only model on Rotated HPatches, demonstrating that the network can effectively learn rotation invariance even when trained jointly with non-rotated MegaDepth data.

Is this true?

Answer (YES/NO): NO